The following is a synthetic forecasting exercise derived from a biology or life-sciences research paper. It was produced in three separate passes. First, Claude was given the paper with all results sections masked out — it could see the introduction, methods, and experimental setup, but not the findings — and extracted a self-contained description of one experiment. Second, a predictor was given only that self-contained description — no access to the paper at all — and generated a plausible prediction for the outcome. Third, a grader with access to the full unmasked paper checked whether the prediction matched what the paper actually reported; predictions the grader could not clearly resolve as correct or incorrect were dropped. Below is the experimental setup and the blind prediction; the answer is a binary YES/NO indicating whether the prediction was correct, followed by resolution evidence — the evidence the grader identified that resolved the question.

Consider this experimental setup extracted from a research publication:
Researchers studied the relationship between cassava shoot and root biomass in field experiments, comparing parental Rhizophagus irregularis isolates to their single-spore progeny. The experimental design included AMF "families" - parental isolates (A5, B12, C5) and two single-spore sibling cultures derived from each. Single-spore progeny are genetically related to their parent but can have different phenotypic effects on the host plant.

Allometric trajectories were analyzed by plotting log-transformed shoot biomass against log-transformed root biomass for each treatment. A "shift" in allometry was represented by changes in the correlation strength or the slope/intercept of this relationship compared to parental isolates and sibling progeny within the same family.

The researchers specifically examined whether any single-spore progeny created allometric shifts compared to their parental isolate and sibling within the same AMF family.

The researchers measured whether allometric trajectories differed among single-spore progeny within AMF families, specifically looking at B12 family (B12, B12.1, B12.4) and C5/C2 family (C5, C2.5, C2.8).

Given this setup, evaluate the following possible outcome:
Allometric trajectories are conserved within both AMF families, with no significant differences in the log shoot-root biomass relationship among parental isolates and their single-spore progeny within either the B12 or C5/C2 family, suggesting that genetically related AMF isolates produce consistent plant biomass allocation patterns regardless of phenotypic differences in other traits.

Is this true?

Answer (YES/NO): NO